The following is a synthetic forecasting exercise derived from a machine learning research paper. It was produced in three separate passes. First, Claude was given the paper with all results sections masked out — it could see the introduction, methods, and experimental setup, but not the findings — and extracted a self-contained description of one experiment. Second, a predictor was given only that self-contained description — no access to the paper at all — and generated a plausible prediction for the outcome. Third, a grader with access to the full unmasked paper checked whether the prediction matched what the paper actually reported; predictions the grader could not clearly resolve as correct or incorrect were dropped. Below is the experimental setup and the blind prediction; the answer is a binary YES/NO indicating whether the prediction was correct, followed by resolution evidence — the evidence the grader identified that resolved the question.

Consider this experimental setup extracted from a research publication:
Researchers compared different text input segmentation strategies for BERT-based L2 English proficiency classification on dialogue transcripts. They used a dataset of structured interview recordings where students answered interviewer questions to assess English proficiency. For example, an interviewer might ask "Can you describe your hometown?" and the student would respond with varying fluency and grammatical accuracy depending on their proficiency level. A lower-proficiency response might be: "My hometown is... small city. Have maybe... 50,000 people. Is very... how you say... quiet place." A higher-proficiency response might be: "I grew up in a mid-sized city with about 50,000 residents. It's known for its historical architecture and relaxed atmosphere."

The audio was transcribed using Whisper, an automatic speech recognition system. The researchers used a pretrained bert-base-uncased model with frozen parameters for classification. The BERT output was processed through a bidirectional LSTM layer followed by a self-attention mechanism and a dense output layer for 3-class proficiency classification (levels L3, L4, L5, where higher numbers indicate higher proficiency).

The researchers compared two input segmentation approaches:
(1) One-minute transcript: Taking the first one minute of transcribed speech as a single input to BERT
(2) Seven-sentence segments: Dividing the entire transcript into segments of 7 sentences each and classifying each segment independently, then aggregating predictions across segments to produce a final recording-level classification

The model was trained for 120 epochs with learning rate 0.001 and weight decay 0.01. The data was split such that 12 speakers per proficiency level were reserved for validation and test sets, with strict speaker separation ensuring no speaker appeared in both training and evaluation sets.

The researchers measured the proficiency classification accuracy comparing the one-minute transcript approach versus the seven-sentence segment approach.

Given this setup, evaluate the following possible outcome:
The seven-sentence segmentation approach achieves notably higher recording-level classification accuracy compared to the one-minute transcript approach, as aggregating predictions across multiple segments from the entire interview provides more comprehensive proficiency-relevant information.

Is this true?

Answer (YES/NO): NO